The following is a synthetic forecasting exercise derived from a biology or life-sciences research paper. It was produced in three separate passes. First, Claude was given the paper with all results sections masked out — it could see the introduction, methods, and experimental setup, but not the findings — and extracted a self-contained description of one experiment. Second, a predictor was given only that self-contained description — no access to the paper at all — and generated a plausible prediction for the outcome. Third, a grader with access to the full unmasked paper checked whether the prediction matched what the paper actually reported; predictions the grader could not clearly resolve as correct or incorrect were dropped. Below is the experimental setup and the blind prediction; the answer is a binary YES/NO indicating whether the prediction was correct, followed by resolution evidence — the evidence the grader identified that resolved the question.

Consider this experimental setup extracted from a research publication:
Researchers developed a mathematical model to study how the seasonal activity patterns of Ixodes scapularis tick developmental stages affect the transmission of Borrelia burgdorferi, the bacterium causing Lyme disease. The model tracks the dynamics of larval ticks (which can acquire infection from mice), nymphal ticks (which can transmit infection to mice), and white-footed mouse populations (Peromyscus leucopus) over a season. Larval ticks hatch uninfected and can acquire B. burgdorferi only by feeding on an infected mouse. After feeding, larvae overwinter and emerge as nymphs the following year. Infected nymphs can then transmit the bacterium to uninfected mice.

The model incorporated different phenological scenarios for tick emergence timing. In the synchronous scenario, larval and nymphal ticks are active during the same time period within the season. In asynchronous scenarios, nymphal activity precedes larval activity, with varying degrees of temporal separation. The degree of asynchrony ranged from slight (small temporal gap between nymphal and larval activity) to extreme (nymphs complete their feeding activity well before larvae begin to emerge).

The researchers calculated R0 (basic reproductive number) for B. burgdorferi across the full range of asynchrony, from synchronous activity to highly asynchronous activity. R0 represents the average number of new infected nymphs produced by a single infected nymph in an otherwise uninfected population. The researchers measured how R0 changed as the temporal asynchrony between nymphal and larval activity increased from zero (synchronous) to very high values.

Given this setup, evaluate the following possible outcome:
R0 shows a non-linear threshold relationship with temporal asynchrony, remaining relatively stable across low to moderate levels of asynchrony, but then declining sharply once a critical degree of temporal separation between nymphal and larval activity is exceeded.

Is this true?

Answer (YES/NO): NO